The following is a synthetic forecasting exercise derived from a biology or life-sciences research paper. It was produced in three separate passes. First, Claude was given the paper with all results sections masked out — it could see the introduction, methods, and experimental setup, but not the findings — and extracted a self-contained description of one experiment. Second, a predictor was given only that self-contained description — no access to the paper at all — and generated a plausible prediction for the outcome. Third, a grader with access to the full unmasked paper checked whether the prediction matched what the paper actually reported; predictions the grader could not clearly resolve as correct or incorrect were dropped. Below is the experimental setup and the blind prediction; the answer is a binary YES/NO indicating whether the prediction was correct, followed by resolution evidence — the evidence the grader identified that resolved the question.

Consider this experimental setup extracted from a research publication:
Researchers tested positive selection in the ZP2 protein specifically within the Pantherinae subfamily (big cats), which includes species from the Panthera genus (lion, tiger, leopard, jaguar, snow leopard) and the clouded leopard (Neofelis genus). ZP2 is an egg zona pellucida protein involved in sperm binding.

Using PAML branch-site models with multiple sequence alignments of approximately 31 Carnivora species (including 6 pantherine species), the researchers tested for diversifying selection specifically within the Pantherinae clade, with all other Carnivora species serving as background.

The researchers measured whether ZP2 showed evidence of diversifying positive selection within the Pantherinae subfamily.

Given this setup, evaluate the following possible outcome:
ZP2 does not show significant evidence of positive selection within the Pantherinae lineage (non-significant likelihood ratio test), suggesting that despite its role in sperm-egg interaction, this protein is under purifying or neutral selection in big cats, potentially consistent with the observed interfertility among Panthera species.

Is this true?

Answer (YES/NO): NO